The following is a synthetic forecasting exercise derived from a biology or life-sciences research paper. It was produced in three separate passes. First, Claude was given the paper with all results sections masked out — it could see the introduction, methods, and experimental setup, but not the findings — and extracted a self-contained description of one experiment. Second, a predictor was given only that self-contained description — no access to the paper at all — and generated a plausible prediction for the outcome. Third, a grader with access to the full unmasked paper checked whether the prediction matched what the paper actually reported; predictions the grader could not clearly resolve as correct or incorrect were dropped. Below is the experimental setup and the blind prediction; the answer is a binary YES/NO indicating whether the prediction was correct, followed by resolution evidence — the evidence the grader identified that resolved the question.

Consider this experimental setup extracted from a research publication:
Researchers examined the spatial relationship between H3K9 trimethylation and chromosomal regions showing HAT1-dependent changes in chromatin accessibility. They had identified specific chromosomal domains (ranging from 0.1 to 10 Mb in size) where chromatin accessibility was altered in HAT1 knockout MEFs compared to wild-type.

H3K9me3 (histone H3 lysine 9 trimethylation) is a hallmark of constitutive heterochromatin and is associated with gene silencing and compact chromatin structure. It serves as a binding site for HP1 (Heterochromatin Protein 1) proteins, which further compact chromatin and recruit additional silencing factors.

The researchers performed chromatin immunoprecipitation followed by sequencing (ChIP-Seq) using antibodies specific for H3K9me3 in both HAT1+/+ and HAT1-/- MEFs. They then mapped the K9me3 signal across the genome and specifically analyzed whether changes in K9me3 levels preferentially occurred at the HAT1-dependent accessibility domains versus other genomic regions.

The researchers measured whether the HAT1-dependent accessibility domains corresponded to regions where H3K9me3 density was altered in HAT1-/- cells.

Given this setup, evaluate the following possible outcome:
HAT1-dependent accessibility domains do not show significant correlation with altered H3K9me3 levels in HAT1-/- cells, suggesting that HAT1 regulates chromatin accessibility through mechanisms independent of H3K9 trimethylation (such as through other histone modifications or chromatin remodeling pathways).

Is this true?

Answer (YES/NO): NO